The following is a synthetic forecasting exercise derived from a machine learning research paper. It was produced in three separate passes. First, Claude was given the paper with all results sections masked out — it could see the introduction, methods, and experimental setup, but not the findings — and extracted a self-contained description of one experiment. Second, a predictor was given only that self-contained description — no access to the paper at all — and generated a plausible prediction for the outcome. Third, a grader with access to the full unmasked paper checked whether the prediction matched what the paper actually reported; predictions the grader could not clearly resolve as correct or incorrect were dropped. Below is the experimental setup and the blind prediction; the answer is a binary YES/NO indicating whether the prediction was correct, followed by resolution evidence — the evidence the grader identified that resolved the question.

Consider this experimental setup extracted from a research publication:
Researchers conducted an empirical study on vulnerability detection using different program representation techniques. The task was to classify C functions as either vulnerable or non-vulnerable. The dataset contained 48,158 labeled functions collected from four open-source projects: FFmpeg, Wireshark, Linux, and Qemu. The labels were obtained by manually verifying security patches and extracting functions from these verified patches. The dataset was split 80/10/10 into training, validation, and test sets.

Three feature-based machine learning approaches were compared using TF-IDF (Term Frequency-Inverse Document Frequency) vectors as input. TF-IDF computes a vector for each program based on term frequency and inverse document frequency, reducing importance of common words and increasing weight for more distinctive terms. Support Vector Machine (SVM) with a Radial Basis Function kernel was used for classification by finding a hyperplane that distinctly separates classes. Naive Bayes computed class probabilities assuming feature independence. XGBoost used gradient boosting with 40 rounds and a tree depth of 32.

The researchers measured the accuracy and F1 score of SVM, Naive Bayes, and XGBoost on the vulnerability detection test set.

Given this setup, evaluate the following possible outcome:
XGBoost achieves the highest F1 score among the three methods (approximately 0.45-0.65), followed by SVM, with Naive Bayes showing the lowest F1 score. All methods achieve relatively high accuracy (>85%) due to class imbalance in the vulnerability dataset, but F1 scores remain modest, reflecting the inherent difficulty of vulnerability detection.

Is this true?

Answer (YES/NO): NO